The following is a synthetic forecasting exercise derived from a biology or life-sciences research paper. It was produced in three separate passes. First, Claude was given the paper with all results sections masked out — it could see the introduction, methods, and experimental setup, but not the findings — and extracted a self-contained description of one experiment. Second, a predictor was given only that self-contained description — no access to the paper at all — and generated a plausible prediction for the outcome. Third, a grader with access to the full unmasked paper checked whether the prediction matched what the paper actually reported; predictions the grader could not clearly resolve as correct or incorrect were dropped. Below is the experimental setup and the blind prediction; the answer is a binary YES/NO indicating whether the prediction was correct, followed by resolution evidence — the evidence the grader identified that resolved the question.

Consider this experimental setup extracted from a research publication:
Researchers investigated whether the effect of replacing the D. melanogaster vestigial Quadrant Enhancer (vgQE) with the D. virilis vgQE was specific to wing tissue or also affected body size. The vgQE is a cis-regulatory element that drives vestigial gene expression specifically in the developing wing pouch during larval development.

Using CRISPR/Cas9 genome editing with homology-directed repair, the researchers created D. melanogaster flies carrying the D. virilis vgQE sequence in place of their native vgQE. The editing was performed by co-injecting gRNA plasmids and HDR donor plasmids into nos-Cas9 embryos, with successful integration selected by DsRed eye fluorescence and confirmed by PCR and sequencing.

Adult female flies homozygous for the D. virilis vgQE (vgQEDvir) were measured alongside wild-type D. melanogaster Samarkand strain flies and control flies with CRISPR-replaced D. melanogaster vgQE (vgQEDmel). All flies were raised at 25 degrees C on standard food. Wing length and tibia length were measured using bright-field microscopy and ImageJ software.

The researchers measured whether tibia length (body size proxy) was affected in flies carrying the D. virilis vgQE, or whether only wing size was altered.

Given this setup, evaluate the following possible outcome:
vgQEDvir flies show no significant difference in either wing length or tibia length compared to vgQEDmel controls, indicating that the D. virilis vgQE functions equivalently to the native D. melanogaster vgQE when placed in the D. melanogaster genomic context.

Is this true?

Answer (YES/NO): NO